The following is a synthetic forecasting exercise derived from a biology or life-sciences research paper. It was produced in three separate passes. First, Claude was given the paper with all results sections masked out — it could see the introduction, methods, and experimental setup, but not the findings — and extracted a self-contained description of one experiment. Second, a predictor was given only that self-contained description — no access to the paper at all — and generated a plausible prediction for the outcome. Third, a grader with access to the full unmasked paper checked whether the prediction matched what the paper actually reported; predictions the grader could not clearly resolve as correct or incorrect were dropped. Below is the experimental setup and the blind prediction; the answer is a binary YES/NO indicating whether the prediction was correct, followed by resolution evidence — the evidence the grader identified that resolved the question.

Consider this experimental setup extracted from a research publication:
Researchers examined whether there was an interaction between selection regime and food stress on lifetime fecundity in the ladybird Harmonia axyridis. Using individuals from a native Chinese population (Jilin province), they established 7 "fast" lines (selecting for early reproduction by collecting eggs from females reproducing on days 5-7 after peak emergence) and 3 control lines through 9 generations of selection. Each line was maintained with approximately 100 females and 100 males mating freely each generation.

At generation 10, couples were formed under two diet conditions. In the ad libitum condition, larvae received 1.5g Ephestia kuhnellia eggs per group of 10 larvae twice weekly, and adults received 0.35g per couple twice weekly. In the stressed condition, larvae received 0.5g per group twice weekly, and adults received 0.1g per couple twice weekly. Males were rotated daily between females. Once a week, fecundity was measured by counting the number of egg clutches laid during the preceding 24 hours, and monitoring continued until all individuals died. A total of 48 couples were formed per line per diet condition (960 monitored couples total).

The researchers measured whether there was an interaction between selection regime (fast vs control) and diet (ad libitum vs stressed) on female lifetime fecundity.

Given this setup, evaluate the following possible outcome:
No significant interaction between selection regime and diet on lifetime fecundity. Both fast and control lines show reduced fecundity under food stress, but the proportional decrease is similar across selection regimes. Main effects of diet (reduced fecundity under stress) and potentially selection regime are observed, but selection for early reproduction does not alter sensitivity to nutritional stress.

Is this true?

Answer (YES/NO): YES